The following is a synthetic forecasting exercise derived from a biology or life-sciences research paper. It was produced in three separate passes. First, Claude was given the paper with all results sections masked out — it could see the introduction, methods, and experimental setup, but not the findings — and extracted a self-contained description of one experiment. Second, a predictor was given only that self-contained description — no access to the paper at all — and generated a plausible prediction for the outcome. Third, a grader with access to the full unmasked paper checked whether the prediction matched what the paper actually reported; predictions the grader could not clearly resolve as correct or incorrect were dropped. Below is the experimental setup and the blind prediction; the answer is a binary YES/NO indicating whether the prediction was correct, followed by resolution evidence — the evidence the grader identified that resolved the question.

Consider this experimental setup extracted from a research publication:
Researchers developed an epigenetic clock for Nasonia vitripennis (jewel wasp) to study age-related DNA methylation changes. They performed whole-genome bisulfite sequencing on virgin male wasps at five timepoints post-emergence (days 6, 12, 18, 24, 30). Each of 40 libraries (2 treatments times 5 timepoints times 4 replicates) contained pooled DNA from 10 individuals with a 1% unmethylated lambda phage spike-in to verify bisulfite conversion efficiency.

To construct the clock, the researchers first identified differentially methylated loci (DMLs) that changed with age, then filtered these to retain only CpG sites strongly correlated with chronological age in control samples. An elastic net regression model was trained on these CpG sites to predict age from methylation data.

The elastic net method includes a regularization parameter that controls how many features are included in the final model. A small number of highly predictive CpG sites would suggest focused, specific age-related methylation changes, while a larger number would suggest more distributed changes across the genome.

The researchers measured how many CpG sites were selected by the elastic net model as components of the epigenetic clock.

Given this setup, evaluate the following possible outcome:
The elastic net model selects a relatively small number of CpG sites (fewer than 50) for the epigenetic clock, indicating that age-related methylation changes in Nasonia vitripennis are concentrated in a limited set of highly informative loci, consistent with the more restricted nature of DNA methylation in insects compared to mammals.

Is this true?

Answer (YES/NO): YES